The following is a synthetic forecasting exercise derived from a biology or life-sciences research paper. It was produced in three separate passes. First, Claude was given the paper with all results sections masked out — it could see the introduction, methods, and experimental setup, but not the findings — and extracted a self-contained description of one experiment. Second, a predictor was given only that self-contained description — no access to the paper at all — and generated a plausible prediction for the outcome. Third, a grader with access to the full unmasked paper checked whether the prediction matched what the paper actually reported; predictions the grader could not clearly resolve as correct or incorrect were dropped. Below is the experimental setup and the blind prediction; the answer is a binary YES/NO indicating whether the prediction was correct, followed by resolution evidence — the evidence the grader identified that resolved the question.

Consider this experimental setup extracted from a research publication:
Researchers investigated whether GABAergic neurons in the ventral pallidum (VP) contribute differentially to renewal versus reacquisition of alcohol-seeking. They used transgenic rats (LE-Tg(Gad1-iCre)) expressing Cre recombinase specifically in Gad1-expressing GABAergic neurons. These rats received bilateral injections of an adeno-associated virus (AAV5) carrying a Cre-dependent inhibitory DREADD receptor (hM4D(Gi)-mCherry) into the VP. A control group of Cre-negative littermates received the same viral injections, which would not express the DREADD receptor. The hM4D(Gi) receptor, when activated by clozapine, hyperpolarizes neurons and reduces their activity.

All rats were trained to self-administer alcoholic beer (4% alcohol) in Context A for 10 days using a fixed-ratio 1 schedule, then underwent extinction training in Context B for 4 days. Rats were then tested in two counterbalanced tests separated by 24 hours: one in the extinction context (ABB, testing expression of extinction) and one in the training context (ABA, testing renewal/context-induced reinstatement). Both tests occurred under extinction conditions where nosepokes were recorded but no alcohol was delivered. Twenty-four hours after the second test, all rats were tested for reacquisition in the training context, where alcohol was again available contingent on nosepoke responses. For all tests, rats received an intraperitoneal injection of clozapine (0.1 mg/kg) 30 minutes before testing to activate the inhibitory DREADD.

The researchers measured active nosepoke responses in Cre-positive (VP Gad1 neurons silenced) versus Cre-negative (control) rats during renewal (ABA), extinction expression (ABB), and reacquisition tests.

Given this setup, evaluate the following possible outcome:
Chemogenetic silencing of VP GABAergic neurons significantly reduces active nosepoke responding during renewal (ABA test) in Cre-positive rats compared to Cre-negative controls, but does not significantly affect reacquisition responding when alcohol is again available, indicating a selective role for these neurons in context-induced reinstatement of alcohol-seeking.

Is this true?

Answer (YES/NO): YES